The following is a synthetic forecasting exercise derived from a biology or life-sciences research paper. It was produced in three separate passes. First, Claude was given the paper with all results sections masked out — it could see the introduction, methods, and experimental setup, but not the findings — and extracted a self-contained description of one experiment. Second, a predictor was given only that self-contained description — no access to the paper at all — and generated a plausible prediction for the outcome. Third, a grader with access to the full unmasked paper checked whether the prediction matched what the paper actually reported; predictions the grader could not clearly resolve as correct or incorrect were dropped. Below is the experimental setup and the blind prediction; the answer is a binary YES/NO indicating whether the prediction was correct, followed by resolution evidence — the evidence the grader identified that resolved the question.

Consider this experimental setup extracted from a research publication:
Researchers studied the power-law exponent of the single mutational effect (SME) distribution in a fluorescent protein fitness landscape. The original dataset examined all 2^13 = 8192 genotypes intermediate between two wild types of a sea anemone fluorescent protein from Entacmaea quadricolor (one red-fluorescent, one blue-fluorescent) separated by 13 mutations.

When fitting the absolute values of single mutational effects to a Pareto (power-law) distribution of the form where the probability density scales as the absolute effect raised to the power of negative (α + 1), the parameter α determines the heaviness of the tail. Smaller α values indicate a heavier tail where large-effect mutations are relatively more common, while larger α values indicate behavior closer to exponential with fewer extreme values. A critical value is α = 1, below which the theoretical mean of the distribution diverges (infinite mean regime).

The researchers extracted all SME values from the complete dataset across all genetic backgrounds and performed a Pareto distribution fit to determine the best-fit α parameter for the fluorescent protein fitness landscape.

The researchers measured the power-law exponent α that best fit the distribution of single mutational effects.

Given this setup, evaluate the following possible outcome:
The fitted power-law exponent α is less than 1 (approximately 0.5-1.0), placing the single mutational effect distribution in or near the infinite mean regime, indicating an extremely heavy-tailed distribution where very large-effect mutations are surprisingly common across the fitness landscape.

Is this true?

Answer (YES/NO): YES